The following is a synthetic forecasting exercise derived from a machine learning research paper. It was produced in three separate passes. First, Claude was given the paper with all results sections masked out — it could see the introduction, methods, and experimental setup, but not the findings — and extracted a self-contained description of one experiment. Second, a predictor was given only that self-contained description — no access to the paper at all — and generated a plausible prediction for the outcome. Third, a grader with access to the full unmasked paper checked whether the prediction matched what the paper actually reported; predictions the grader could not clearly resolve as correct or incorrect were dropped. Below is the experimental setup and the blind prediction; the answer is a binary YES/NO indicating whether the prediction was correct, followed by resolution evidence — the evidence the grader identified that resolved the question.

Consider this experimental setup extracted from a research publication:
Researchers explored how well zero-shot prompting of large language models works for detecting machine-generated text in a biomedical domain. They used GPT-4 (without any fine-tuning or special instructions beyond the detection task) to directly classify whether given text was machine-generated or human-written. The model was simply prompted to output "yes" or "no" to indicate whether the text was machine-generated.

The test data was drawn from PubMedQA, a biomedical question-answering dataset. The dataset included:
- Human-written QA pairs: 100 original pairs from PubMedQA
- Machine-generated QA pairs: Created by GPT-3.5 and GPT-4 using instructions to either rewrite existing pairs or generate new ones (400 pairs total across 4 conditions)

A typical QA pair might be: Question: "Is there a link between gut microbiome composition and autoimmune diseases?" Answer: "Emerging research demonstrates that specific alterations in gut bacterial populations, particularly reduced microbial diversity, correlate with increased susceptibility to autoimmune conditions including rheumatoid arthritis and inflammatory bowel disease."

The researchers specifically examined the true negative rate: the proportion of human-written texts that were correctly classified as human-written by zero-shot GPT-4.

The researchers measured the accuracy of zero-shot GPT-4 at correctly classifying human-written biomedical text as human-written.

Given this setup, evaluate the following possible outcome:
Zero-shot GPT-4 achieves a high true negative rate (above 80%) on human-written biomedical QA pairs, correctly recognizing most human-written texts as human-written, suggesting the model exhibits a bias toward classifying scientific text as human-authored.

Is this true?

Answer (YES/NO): NO